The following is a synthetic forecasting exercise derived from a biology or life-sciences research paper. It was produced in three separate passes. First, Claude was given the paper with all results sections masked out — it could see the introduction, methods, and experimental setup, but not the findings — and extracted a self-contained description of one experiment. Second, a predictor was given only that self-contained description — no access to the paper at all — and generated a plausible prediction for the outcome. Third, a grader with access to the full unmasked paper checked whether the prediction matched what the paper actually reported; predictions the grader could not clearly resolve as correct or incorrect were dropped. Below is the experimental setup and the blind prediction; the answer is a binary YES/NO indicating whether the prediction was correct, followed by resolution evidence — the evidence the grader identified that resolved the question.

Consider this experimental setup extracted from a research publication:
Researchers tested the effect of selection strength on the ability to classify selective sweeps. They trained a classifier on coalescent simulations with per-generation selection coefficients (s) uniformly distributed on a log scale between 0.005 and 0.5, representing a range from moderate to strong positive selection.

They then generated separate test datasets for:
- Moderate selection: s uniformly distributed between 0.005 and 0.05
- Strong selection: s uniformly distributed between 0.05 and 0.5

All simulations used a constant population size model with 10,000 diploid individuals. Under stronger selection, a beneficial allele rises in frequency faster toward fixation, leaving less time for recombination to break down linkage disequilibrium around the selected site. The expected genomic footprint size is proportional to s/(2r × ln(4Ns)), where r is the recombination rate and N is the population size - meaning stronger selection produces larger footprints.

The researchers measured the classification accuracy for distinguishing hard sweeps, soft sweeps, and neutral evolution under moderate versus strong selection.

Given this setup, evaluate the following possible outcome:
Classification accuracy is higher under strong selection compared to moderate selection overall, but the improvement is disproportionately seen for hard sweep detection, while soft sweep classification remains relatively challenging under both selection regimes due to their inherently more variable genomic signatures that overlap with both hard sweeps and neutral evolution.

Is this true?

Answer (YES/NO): YES